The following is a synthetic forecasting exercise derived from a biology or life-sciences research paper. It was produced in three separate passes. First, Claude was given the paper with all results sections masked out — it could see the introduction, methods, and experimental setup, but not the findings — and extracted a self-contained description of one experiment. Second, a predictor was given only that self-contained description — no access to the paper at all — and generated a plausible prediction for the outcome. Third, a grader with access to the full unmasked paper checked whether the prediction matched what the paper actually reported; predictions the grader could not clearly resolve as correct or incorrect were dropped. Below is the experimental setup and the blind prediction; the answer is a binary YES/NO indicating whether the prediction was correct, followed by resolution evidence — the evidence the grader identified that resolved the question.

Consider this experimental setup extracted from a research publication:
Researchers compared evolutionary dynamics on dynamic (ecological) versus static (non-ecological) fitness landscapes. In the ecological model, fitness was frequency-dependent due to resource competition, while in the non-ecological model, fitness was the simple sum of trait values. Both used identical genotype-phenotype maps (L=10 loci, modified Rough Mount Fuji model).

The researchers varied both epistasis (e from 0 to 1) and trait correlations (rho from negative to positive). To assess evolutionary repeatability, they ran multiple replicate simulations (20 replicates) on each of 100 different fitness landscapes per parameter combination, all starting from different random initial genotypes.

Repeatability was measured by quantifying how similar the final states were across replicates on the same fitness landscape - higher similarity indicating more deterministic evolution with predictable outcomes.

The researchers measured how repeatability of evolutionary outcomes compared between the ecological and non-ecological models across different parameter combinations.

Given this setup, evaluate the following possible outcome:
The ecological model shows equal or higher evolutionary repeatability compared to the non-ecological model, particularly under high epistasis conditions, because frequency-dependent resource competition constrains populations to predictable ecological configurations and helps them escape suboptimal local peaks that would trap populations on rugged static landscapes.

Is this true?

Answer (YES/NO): NO